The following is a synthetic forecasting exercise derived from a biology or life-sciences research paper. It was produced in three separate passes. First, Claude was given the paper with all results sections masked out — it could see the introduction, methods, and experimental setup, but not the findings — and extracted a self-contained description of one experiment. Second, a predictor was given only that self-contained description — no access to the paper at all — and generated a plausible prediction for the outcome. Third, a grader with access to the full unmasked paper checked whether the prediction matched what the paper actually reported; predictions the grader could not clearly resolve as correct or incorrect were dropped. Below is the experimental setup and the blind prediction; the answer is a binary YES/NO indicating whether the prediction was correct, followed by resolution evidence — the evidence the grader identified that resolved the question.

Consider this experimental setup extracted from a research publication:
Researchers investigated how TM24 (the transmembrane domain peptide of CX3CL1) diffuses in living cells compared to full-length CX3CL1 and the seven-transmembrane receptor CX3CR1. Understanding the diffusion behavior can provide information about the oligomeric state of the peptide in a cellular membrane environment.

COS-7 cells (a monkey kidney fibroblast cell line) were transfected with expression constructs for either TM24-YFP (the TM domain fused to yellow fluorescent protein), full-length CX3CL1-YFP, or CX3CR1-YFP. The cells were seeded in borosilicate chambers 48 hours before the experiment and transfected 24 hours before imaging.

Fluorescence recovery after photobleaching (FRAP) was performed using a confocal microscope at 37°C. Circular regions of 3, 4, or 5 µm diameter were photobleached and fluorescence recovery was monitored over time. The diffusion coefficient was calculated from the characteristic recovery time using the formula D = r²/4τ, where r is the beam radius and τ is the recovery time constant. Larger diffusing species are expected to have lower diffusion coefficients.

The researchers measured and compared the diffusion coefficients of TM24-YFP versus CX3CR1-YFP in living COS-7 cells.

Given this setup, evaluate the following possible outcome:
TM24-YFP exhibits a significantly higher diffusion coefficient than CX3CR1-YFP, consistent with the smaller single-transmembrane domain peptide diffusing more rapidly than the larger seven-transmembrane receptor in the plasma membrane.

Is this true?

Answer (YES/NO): NO